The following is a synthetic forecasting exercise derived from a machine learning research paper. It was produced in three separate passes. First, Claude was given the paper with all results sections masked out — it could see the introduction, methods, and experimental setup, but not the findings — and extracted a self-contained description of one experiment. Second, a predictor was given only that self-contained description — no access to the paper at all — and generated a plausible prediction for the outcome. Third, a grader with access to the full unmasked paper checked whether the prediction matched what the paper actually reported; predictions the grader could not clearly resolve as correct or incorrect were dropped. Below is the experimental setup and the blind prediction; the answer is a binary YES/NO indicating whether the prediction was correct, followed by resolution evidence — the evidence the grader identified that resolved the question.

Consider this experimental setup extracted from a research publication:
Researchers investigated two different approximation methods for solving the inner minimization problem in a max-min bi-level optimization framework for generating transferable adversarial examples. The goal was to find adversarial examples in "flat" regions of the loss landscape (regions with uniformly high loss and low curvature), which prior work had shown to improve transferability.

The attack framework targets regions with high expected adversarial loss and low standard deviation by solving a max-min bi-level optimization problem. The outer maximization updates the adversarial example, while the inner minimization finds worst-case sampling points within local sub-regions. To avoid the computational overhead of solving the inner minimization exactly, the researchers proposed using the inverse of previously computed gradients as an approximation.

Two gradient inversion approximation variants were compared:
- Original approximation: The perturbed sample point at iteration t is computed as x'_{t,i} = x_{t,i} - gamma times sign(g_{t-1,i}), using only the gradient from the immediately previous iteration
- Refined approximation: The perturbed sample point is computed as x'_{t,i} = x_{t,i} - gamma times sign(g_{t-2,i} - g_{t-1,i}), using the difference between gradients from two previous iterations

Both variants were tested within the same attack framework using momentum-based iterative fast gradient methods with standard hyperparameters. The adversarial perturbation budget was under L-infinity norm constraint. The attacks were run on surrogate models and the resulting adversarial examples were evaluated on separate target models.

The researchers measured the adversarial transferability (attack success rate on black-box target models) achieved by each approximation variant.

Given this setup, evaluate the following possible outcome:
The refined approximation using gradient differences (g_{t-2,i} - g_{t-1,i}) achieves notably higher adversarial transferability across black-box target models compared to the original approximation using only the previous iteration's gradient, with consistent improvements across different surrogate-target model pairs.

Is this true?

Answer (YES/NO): YES